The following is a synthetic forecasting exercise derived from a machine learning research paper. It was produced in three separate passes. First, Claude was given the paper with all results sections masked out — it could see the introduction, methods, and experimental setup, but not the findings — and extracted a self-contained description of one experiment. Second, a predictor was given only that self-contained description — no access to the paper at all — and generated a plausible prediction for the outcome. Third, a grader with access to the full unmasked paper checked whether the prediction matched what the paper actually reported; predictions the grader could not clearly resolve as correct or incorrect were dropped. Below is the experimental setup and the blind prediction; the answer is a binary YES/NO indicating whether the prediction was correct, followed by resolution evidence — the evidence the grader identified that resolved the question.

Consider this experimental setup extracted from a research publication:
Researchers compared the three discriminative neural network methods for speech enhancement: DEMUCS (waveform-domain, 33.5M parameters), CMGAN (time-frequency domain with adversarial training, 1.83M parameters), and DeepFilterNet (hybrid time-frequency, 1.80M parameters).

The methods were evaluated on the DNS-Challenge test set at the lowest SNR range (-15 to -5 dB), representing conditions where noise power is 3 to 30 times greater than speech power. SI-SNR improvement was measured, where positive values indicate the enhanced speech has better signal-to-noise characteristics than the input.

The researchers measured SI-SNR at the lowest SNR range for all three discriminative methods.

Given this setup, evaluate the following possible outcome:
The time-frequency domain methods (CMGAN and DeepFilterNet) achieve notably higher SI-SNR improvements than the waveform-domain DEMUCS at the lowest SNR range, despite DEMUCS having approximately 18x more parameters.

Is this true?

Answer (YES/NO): YES